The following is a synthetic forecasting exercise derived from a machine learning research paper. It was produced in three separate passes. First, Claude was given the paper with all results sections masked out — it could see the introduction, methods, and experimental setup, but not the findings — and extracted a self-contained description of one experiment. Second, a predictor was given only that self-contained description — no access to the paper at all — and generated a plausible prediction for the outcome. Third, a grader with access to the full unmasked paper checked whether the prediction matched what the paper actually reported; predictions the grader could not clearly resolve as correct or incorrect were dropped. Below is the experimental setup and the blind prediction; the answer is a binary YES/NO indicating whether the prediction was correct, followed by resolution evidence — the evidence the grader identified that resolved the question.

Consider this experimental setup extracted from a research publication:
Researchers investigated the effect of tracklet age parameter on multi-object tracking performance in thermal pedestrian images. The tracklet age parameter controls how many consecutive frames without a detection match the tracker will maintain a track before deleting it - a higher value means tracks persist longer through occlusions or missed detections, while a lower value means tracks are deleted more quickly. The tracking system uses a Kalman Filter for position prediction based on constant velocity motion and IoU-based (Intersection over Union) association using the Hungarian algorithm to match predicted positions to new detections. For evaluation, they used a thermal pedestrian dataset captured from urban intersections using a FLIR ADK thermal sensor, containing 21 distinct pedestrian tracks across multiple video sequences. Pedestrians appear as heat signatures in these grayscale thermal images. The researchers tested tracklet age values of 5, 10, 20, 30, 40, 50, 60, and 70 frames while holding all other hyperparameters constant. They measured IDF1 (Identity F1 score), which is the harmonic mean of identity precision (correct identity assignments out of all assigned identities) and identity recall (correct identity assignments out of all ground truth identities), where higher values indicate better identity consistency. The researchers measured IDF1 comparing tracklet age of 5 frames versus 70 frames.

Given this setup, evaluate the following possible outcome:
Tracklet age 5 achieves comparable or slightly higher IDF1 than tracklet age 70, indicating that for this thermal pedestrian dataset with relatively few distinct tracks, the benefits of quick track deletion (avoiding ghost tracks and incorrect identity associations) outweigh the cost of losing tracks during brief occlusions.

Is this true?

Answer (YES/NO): NO